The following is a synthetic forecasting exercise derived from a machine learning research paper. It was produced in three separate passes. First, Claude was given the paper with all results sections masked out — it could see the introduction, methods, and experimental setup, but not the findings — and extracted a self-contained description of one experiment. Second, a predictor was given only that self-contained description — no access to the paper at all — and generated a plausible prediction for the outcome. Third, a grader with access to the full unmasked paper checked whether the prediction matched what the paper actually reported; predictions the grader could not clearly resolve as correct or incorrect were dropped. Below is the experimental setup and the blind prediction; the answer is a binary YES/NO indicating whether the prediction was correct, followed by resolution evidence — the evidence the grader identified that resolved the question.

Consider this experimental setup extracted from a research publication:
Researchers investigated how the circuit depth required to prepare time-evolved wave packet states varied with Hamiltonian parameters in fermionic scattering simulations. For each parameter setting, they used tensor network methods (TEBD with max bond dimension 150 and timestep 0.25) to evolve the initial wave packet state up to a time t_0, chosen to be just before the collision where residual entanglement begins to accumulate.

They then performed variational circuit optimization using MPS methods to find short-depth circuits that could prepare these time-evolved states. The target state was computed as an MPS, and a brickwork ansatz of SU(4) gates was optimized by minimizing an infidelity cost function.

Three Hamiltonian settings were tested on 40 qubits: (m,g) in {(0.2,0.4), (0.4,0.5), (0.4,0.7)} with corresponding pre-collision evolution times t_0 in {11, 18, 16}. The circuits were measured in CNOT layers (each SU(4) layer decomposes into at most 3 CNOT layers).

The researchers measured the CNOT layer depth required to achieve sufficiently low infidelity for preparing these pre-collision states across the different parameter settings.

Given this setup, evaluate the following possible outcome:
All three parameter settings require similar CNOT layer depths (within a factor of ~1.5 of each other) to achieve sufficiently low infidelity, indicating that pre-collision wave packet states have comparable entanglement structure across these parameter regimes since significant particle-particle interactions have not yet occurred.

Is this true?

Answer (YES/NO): YES